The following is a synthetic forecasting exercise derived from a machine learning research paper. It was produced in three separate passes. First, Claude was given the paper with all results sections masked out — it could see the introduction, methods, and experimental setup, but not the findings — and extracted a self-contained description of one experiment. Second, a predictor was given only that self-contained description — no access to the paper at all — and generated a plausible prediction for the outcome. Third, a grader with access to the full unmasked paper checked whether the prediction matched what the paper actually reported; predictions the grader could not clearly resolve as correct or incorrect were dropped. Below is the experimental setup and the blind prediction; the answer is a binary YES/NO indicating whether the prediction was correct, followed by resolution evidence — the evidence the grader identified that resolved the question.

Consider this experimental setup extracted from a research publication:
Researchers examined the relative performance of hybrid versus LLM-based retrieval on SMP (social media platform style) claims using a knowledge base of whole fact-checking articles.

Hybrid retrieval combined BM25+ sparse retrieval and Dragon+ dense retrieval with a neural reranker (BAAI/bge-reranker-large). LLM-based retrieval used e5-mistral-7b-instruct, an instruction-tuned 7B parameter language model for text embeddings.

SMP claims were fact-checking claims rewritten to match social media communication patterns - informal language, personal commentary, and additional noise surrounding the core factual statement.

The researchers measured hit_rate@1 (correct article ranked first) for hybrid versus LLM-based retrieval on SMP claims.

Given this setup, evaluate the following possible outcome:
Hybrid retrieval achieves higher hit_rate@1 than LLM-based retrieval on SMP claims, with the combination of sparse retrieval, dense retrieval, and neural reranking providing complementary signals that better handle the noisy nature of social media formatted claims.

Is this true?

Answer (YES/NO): NO